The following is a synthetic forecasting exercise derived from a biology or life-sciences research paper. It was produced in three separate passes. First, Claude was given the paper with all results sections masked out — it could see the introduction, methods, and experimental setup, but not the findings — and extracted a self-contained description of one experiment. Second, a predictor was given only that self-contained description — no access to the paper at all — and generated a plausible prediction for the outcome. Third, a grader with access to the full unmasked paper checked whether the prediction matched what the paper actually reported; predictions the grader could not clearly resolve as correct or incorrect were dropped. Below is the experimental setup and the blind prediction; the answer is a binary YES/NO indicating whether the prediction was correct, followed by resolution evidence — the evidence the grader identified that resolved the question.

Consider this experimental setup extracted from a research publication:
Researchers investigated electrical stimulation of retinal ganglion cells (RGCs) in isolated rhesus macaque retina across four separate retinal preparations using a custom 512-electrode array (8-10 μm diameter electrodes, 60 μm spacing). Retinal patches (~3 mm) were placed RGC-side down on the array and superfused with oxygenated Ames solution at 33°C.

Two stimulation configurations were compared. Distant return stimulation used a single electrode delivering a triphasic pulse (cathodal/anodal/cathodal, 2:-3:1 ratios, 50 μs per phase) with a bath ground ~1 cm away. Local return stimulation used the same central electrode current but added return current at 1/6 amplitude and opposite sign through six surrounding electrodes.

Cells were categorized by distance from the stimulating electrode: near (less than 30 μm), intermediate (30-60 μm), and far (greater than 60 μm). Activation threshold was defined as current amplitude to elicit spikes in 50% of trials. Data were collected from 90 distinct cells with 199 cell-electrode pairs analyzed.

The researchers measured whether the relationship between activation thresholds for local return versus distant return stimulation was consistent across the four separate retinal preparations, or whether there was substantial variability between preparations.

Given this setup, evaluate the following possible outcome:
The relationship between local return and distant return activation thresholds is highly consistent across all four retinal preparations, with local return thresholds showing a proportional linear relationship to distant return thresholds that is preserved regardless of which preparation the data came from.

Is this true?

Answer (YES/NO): NO